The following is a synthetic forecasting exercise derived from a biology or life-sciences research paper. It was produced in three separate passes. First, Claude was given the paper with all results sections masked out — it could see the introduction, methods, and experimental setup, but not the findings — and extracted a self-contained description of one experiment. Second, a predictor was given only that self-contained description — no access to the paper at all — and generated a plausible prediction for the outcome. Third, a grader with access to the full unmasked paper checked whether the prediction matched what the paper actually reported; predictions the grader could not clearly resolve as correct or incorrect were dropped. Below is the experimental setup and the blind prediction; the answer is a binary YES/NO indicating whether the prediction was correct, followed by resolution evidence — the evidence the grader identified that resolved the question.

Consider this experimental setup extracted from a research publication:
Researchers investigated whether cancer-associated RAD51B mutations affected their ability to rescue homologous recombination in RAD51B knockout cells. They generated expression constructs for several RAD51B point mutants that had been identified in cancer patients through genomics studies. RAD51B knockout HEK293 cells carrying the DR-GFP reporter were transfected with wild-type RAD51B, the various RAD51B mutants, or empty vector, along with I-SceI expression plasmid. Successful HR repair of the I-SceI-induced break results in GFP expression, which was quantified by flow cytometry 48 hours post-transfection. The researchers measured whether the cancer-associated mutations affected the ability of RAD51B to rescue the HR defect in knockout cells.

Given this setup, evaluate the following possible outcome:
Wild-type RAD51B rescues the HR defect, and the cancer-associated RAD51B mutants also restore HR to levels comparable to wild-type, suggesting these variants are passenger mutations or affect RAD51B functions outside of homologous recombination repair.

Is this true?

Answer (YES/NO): NO